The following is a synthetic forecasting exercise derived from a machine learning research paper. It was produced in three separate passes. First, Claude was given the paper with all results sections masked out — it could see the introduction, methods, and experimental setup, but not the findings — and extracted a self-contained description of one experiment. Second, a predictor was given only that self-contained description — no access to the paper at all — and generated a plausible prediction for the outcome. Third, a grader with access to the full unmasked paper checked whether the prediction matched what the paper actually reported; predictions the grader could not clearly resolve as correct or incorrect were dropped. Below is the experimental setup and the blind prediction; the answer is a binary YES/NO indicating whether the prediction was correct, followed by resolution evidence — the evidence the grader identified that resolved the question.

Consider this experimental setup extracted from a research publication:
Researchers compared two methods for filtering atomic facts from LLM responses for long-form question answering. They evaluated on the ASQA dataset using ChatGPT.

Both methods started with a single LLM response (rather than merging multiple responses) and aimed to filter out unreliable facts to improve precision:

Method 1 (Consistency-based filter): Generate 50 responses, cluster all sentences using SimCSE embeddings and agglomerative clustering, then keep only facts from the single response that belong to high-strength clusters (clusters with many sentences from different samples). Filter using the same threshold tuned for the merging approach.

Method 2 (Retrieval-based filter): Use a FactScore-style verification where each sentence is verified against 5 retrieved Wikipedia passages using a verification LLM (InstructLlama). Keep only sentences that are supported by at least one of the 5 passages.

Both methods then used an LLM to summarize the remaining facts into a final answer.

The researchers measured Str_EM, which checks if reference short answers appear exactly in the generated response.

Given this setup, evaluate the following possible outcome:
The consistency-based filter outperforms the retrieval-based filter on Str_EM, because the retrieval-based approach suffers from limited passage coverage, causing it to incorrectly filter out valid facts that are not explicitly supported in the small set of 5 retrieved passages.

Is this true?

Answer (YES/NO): NO